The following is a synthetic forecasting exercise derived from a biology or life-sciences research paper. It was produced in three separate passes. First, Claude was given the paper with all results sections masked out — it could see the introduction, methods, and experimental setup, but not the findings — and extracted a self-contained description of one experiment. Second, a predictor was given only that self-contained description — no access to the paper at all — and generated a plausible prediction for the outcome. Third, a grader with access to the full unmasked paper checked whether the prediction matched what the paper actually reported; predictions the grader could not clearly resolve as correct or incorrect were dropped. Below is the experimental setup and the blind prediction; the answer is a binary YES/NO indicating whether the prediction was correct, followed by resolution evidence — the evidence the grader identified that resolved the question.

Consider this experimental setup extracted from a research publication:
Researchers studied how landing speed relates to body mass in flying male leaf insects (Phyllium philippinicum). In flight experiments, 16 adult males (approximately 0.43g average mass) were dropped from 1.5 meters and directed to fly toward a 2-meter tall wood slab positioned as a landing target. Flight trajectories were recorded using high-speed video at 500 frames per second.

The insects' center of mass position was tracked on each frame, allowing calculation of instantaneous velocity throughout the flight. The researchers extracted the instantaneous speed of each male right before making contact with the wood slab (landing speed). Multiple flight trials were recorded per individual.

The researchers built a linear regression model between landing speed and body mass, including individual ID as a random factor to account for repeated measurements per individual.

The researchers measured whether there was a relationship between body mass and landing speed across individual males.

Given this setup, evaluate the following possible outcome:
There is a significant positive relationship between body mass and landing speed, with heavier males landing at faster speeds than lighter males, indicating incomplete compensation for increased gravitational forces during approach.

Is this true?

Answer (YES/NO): YES